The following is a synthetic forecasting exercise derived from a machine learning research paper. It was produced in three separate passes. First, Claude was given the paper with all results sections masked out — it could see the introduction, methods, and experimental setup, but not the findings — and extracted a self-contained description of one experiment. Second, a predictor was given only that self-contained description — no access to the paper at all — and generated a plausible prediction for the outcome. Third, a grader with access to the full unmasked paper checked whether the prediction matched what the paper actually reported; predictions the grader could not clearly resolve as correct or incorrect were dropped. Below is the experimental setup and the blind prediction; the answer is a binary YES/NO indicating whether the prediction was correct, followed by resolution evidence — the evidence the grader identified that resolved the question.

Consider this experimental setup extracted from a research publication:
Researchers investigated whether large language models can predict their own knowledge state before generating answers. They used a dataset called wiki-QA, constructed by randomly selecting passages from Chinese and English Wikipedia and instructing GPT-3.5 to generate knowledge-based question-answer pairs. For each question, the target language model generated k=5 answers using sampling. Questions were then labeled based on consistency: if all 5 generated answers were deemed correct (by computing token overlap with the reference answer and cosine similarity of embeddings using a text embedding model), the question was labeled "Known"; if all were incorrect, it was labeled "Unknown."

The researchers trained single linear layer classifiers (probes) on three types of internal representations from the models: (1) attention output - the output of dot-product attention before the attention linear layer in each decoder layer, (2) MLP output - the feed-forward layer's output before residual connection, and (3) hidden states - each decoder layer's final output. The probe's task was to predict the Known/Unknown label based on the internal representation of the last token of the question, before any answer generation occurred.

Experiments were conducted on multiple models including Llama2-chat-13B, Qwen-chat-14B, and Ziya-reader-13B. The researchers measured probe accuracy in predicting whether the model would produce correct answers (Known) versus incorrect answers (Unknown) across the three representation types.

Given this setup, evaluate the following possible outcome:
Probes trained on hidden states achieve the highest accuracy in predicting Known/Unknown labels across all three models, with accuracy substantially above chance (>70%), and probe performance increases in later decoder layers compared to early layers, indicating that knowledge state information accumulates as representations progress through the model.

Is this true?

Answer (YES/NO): YES